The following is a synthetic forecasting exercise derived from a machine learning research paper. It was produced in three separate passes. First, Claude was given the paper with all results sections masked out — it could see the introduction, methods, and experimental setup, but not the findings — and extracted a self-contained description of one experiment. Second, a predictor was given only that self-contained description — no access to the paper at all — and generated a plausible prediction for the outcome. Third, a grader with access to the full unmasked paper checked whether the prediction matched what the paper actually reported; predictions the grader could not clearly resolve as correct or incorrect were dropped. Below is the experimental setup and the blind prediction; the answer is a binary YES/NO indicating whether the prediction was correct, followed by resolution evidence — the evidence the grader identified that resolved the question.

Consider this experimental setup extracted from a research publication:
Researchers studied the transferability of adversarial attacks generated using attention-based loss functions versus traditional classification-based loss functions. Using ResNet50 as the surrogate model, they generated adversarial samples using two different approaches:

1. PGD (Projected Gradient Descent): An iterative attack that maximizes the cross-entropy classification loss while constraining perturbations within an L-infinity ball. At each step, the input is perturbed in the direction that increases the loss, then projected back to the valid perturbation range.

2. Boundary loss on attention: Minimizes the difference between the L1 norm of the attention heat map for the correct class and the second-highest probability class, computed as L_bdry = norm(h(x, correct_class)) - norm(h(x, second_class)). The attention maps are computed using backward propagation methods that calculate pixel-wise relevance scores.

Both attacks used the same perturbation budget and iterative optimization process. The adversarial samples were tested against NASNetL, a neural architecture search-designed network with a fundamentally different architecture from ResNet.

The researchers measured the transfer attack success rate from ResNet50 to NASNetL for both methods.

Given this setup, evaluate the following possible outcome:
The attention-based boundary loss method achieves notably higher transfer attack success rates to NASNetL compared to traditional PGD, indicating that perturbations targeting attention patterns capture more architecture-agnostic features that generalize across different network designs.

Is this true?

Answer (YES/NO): NO